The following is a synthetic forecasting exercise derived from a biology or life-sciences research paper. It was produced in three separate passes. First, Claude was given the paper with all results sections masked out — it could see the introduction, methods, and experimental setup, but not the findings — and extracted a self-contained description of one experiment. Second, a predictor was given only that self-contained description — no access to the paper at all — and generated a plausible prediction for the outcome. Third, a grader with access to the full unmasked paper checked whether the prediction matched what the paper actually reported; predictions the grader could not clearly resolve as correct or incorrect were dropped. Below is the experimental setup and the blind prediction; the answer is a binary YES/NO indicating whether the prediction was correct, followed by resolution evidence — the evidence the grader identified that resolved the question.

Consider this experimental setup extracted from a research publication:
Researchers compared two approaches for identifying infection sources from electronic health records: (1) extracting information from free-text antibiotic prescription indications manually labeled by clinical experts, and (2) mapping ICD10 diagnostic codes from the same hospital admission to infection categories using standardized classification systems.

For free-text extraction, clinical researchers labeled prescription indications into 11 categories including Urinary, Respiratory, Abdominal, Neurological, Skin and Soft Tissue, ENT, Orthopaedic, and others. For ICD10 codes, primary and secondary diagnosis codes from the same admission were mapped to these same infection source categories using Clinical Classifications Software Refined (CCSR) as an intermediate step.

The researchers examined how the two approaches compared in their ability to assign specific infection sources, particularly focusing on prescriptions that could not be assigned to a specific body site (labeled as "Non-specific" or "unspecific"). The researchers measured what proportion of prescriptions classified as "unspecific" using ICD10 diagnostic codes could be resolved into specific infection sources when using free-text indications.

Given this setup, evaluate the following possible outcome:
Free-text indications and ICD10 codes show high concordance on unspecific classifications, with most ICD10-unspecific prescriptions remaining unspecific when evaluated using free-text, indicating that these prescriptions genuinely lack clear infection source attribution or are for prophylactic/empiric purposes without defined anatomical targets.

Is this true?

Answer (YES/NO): NO